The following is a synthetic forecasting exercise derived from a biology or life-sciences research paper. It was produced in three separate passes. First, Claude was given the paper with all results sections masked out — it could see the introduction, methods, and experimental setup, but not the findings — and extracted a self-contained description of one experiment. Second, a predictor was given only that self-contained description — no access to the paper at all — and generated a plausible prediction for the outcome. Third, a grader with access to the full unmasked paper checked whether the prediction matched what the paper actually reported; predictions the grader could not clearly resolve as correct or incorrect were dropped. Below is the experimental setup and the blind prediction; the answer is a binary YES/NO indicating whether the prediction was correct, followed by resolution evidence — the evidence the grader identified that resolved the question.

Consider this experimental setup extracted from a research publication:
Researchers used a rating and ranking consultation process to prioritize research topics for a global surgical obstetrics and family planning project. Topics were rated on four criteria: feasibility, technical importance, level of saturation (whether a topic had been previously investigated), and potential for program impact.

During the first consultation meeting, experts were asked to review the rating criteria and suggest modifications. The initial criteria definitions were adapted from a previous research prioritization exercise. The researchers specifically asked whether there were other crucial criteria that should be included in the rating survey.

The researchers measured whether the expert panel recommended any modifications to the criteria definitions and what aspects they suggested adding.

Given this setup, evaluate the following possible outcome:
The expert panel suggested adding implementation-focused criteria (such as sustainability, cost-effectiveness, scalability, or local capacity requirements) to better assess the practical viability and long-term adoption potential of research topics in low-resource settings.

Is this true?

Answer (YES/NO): NO